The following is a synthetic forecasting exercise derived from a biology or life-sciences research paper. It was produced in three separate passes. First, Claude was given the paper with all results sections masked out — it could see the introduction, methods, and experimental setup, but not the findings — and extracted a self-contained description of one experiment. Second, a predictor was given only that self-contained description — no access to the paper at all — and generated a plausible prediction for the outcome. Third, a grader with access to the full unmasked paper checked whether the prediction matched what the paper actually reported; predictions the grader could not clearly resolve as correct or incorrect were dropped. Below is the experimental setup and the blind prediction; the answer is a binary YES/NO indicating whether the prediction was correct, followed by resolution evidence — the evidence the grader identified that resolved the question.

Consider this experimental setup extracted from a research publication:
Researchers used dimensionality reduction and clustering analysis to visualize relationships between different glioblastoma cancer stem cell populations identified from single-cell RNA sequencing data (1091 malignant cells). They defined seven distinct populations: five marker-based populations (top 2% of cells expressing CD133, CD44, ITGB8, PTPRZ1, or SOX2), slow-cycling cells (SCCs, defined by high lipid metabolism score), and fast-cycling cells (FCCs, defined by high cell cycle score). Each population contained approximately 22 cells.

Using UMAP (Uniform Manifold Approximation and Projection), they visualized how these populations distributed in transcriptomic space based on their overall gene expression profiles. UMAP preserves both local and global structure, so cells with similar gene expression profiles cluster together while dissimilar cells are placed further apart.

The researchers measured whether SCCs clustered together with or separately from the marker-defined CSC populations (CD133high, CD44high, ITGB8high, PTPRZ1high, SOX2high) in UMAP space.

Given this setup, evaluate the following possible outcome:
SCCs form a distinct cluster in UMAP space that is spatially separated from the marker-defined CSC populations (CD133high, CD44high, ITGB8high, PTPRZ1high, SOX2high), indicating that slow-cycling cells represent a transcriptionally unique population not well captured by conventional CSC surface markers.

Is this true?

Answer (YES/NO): NO